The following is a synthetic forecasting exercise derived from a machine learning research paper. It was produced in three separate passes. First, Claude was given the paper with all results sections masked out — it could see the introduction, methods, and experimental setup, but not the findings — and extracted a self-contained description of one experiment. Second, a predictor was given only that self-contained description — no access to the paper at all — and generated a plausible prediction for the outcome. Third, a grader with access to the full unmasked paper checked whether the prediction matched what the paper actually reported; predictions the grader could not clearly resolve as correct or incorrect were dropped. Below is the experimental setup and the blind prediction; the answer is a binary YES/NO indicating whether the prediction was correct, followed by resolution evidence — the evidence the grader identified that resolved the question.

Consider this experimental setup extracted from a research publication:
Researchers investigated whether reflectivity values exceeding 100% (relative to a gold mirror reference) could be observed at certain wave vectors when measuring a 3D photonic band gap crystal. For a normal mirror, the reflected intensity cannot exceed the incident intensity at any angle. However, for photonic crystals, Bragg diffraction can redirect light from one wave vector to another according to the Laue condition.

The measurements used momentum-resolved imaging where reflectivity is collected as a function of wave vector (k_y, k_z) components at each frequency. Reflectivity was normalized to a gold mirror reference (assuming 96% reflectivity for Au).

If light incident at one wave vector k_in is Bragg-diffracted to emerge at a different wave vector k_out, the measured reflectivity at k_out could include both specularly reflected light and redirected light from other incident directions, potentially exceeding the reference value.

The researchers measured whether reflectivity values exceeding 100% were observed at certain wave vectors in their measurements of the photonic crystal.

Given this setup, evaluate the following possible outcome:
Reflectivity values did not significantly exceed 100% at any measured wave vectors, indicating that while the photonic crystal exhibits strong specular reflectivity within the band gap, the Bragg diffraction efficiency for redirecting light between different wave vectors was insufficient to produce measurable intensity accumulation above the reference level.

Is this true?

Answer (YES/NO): NO